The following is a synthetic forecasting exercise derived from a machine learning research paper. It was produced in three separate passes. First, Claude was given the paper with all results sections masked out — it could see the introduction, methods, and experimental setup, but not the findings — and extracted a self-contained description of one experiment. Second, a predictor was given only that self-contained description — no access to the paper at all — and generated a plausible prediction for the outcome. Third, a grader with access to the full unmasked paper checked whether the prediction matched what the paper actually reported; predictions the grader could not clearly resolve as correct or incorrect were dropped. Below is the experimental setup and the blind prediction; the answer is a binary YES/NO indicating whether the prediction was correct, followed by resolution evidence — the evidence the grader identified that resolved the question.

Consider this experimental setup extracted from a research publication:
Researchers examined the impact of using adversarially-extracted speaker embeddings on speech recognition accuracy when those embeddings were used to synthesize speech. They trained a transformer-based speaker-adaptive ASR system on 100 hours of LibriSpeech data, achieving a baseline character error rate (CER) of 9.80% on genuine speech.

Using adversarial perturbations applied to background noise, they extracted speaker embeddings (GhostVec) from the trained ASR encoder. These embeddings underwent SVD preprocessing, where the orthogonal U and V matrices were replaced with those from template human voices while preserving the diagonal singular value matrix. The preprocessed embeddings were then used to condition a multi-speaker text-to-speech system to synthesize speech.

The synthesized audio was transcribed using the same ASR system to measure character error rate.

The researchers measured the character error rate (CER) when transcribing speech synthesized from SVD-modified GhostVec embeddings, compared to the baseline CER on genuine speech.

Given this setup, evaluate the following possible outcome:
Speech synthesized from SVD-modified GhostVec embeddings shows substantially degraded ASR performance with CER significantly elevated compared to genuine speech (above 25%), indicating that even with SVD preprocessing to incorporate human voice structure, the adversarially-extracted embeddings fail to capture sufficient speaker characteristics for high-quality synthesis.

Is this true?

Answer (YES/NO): NO